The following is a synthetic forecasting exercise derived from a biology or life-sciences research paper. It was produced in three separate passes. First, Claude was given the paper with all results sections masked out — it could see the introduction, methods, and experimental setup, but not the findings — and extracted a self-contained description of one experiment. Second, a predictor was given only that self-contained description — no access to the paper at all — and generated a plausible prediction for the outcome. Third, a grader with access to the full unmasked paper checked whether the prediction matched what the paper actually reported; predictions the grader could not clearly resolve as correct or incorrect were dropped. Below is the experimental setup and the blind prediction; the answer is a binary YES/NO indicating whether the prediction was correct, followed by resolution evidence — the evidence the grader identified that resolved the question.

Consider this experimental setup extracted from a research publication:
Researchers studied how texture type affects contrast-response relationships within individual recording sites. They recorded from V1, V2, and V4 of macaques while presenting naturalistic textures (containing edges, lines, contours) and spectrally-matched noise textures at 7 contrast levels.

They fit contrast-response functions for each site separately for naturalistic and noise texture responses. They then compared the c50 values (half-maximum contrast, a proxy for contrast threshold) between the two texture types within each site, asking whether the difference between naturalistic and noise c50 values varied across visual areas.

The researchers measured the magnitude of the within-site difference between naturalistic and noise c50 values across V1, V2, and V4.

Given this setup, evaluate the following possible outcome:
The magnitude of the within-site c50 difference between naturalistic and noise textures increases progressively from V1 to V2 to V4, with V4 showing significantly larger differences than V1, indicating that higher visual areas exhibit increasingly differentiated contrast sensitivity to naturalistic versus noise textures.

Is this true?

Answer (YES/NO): YES